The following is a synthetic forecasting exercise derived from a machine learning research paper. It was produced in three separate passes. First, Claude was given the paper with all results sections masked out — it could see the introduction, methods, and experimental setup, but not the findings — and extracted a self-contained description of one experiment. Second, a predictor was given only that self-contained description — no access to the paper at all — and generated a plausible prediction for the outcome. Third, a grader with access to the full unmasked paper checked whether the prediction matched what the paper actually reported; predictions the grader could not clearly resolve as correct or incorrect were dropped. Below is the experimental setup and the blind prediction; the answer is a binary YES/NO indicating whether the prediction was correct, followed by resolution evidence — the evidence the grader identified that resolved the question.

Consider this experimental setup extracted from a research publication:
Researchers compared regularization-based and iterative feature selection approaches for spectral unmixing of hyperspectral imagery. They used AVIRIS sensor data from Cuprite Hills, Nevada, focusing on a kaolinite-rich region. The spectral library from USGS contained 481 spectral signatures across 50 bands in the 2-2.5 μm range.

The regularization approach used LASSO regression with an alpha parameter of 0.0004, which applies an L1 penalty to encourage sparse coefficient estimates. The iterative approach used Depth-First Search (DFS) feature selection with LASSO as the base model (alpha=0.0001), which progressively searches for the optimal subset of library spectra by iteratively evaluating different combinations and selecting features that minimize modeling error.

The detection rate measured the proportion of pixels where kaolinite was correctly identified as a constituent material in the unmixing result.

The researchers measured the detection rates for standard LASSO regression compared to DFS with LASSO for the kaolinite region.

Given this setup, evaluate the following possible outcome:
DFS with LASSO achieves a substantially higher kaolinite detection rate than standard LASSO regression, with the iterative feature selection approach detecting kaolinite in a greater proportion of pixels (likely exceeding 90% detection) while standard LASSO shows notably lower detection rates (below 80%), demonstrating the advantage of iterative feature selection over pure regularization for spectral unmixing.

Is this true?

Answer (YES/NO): NO